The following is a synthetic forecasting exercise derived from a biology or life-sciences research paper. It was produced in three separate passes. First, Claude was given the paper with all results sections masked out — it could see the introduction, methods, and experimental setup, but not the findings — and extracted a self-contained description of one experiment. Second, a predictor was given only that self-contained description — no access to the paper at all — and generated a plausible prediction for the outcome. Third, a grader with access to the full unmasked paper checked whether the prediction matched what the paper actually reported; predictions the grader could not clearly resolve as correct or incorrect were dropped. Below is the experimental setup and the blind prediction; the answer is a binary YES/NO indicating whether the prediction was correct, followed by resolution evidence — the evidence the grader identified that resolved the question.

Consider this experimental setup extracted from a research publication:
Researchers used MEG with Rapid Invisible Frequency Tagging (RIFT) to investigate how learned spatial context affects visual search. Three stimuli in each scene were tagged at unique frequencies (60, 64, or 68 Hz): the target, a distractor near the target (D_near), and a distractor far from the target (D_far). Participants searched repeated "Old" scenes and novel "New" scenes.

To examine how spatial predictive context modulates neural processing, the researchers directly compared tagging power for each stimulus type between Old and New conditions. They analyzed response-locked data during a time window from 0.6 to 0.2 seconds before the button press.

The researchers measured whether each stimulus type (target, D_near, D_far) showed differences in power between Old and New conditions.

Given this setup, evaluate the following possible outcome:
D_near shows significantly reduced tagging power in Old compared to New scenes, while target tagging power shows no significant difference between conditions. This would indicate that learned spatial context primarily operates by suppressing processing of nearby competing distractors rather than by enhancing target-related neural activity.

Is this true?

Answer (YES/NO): NO